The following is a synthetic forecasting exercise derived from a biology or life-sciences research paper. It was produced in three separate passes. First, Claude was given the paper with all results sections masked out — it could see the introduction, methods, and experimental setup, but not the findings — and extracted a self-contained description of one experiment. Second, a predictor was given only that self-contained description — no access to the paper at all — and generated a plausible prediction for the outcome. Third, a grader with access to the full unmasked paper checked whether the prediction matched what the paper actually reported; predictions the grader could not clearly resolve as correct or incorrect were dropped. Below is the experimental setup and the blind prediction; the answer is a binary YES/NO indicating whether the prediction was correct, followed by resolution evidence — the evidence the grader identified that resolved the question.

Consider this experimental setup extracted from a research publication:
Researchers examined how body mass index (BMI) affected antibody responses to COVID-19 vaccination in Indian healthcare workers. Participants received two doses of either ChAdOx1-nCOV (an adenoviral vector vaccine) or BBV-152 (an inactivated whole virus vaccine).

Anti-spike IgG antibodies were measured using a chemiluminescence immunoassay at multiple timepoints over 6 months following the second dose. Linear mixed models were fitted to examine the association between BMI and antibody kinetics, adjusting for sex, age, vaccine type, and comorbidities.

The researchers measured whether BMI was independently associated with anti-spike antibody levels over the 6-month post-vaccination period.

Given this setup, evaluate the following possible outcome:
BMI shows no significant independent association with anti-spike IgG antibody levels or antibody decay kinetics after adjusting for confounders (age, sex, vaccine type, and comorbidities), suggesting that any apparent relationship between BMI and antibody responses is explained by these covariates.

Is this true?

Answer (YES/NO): YES